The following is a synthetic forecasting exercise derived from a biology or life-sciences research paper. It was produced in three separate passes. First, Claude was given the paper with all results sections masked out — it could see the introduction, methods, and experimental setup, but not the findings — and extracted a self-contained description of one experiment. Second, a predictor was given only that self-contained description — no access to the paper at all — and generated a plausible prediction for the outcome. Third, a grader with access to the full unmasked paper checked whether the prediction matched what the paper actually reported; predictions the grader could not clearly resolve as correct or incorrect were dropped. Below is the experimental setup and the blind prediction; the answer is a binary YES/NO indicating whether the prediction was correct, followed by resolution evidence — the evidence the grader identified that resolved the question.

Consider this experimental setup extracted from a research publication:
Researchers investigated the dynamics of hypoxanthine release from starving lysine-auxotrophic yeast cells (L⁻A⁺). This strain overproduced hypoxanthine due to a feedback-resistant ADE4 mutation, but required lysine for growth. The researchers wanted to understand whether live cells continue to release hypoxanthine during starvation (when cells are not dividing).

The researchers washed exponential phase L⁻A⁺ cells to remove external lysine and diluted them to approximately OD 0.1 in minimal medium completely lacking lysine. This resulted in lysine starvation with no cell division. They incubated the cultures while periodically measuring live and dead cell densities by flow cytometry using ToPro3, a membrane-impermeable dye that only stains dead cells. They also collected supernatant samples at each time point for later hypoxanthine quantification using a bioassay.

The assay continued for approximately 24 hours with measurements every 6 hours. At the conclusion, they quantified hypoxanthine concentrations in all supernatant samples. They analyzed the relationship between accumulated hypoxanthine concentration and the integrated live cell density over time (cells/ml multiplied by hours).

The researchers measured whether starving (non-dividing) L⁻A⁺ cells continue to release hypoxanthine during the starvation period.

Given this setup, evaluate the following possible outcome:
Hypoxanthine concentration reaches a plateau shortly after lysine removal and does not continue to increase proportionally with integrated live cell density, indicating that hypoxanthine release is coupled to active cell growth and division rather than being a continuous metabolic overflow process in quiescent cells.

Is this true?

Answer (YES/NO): NO